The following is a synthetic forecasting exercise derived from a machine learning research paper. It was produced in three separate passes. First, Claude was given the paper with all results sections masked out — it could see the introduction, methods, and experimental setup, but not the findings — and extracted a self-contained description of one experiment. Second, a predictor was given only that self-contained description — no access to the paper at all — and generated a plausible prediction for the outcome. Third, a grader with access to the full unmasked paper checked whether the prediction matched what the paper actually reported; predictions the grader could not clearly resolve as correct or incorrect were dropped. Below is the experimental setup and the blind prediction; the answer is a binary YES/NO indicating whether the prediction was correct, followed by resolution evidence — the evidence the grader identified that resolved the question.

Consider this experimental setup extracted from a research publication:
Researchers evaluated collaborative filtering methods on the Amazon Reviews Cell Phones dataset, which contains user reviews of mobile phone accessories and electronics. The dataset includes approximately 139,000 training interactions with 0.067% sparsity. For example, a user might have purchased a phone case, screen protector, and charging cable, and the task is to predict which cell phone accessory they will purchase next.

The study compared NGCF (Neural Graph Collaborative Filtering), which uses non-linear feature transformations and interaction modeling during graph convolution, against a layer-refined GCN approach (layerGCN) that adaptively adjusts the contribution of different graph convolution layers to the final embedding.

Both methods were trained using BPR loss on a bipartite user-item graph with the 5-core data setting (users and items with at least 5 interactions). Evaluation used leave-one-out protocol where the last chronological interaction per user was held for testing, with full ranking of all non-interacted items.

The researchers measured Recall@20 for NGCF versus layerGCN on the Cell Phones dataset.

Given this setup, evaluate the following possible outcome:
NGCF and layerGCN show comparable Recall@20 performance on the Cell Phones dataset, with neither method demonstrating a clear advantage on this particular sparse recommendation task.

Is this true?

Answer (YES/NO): NO